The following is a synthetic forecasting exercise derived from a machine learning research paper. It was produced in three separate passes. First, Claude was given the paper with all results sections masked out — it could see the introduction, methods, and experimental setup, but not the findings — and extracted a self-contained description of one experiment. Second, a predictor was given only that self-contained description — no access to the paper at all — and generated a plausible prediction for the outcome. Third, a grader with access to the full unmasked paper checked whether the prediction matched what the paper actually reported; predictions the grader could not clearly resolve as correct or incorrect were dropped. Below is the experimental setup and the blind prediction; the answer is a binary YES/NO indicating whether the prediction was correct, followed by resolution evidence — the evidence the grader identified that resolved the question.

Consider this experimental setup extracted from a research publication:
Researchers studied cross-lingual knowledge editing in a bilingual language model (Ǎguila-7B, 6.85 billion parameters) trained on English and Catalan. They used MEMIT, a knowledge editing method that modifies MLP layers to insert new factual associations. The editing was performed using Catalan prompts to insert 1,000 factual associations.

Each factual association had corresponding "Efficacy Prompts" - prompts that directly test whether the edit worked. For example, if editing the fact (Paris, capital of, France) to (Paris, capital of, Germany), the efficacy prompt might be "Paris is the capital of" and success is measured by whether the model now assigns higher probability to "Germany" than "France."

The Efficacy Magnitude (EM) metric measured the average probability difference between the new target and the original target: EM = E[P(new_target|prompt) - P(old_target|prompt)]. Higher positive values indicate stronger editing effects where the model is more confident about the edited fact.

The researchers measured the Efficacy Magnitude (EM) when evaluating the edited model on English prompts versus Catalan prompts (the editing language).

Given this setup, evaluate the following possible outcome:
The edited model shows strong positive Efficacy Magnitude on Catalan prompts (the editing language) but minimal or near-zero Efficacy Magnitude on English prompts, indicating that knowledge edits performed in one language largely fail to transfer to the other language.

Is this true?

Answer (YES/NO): NO